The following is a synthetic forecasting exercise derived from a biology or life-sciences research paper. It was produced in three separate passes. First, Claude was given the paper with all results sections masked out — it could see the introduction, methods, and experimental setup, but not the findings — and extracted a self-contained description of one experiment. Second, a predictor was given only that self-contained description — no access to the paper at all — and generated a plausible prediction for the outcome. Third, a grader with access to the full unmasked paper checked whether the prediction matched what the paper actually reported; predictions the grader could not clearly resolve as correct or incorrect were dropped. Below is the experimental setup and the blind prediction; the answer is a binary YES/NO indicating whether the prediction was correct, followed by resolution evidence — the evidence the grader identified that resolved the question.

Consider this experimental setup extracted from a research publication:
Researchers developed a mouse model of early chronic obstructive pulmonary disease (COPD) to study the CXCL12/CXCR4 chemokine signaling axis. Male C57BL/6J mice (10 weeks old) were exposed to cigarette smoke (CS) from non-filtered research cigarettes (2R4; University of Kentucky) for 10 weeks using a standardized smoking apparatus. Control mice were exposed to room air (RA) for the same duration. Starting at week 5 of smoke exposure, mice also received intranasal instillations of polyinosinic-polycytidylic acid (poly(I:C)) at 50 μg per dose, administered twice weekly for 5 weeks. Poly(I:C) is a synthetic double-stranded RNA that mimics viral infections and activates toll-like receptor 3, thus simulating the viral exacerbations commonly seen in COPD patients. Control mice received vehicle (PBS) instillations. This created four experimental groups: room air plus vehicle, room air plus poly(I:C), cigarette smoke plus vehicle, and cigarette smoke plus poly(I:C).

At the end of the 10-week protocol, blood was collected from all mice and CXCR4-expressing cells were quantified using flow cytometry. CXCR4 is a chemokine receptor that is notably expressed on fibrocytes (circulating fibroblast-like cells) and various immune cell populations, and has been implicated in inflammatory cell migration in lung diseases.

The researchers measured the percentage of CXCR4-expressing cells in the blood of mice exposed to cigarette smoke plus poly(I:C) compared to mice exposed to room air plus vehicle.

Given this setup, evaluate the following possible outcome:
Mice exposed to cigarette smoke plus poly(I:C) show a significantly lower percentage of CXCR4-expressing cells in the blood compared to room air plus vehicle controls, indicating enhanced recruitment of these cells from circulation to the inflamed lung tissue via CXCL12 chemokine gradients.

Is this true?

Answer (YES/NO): NO